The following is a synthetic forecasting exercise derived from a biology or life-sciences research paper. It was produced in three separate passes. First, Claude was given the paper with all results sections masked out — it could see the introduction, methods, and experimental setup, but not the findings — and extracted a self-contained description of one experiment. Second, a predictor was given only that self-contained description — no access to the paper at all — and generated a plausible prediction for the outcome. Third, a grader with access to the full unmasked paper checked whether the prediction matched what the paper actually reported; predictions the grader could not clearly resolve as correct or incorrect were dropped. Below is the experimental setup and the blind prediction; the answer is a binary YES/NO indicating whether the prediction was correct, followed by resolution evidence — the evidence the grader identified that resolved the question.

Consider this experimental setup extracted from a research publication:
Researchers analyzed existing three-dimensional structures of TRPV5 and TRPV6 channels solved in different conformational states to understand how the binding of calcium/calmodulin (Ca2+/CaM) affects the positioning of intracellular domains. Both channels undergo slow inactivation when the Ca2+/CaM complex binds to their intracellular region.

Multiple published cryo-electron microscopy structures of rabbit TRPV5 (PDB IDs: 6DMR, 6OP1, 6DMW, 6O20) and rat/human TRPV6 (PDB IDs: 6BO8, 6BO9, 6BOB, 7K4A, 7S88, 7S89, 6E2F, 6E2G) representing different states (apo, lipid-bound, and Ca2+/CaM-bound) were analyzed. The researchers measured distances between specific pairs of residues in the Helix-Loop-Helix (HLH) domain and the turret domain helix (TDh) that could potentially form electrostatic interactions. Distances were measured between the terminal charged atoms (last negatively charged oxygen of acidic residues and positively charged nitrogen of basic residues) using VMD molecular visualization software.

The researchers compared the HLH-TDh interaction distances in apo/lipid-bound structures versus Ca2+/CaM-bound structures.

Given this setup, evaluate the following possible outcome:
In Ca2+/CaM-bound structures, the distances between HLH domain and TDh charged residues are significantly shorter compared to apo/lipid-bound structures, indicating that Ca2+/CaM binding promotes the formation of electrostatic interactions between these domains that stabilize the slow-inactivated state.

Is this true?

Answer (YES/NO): NO